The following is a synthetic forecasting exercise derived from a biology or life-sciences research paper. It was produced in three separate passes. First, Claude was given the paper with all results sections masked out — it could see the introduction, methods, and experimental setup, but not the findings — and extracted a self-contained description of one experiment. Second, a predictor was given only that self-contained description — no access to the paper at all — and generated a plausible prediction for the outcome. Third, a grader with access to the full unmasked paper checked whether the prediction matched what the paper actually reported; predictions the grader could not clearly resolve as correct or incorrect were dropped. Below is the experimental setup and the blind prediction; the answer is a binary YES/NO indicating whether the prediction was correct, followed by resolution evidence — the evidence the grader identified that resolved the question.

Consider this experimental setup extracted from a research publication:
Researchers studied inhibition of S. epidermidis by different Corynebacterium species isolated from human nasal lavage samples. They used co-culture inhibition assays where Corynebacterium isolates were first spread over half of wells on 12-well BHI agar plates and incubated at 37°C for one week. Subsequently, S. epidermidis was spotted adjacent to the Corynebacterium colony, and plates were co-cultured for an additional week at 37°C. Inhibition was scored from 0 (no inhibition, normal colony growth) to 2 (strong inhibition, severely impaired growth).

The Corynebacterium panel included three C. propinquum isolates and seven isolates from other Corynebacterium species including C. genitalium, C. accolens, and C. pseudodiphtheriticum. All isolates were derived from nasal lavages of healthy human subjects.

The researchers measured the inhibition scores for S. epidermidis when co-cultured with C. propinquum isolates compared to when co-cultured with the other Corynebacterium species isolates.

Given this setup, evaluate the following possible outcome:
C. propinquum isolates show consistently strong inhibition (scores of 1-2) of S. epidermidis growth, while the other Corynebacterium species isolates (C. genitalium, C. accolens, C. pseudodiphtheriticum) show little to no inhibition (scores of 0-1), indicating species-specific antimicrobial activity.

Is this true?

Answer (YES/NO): YES